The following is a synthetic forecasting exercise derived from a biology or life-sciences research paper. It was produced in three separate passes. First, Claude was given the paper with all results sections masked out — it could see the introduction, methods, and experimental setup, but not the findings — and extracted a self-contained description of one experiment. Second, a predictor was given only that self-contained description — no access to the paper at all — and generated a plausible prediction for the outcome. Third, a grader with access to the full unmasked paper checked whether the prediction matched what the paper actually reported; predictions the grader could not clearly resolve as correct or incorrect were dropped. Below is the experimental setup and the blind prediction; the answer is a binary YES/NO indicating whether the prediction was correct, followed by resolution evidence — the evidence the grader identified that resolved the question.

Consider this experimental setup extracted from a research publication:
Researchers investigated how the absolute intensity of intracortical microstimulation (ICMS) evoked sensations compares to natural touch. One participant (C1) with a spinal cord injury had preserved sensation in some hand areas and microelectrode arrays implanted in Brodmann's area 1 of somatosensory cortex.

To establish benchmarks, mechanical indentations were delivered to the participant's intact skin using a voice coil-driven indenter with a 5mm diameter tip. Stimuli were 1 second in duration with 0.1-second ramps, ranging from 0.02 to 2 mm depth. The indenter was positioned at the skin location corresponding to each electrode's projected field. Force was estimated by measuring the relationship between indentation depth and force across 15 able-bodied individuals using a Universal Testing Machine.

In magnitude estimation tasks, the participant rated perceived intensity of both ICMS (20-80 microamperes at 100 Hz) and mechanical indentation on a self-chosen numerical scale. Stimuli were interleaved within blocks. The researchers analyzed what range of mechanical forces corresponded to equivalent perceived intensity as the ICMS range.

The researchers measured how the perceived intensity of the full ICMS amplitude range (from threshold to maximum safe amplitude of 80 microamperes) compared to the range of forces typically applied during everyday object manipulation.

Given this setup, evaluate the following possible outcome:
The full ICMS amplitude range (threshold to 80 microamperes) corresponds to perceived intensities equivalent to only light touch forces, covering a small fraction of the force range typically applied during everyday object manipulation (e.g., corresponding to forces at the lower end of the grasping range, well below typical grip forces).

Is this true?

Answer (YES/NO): YES